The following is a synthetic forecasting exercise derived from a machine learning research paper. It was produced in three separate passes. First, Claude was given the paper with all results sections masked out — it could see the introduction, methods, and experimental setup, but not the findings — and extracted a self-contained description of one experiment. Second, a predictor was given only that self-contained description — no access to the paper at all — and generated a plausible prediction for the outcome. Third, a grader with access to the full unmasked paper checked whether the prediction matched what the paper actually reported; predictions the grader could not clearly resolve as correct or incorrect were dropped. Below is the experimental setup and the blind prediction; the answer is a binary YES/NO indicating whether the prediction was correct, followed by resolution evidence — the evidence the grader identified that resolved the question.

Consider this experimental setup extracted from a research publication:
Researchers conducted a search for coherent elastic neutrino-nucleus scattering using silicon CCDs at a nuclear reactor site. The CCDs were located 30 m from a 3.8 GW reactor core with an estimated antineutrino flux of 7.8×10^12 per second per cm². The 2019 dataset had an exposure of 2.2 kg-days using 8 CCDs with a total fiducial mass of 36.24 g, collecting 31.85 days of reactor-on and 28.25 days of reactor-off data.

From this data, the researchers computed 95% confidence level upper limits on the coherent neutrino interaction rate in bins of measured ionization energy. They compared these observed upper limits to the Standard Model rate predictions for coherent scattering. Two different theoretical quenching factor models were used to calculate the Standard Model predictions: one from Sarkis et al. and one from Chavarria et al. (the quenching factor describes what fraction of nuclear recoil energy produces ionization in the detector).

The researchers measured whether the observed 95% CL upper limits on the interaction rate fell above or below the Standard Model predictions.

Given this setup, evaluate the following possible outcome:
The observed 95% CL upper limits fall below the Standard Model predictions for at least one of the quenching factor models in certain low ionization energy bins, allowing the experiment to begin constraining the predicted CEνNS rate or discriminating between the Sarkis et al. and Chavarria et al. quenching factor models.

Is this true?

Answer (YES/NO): NO